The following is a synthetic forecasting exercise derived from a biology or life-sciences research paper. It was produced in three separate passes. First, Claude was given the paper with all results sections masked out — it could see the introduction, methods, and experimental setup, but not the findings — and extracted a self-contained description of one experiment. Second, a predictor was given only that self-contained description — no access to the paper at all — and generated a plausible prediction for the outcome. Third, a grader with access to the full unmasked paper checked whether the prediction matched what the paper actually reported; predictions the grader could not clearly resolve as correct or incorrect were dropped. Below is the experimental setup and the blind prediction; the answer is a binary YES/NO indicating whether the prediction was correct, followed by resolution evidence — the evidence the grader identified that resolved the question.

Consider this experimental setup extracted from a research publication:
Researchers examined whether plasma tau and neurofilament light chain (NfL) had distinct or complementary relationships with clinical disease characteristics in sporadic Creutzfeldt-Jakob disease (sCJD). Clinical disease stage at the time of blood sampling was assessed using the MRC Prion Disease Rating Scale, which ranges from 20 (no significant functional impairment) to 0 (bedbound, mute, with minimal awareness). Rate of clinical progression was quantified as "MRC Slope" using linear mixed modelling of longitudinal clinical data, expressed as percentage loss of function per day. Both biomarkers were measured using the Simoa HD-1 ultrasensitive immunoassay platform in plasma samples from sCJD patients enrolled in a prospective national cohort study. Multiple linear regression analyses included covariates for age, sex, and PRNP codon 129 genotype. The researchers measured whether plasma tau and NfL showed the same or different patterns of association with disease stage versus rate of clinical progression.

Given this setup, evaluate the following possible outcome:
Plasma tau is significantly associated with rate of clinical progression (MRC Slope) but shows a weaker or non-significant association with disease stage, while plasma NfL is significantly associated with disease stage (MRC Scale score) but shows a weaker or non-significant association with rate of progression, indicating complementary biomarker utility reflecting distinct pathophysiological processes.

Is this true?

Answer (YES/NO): YES